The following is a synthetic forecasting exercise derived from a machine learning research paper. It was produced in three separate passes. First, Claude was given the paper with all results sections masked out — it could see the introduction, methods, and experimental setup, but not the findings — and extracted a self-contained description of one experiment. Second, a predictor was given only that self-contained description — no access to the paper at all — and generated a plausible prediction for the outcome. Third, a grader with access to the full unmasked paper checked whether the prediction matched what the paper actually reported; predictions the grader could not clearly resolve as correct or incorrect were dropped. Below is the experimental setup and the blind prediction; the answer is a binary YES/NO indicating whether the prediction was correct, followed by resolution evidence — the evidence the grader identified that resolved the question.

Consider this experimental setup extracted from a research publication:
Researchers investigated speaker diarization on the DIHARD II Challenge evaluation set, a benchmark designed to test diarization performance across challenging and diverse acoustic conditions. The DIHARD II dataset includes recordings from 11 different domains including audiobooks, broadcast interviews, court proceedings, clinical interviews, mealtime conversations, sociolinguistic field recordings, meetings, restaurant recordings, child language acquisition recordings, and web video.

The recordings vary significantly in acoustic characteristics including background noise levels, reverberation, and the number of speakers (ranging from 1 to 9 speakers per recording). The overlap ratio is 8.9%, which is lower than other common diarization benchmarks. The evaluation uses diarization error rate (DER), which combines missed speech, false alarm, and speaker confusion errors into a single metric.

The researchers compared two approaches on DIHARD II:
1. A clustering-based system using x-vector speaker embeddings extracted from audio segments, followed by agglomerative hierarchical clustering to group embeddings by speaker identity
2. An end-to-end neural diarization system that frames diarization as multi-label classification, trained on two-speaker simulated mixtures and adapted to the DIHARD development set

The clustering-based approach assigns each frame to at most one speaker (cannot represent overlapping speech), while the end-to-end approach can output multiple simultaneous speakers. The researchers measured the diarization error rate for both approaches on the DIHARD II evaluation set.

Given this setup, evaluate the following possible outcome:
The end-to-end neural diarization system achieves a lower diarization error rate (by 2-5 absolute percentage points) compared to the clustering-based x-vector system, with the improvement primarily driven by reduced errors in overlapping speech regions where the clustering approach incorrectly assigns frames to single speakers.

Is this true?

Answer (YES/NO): NO